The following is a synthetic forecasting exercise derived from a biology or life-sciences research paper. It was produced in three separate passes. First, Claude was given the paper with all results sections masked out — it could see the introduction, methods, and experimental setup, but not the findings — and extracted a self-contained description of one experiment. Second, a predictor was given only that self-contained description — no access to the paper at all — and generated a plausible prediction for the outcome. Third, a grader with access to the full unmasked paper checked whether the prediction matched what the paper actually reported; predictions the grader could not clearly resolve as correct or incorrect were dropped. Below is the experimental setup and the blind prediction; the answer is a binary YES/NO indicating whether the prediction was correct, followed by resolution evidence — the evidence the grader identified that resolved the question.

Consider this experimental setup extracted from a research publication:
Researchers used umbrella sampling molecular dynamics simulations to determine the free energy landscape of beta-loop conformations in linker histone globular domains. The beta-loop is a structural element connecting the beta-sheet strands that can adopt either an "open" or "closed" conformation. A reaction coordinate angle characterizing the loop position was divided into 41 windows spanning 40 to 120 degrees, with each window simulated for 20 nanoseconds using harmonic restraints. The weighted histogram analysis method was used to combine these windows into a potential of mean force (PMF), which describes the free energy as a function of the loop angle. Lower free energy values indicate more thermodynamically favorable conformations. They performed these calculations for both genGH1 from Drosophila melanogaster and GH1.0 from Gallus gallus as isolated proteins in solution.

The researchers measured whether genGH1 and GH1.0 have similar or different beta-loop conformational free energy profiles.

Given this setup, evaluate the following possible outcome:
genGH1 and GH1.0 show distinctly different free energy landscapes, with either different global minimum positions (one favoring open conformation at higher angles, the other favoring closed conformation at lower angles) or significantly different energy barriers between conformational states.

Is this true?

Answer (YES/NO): NO